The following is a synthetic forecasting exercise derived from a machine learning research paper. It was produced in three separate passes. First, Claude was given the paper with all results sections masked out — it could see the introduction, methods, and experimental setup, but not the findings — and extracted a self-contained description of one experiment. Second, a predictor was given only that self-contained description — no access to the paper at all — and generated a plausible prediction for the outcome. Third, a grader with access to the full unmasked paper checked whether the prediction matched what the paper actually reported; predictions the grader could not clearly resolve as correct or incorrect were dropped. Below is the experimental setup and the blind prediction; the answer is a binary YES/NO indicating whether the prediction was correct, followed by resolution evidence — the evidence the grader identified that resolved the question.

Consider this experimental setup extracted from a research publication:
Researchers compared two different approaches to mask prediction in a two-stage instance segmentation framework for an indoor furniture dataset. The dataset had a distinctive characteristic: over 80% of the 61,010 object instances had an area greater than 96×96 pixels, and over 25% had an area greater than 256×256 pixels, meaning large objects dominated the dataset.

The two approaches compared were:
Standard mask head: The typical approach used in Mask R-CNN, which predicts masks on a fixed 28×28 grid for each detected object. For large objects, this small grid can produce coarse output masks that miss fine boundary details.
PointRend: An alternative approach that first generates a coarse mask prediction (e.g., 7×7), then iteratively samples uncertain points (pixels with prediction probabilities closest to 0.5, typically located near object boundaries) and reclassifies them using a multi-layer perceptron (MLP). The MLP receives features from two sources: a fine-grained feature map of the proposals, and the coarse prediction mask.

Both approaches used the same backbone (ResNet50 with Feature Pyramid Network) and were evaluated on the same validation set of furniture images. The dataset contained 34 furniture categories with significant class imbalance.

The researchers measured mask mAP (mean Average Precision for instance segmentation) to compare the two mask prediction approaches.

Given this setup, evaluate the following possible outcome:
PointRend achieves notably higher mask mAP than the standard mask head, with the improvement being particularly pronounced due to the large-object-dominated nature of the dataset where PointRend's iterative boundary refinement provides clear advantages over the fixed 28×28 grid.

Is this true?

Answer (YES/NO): YES